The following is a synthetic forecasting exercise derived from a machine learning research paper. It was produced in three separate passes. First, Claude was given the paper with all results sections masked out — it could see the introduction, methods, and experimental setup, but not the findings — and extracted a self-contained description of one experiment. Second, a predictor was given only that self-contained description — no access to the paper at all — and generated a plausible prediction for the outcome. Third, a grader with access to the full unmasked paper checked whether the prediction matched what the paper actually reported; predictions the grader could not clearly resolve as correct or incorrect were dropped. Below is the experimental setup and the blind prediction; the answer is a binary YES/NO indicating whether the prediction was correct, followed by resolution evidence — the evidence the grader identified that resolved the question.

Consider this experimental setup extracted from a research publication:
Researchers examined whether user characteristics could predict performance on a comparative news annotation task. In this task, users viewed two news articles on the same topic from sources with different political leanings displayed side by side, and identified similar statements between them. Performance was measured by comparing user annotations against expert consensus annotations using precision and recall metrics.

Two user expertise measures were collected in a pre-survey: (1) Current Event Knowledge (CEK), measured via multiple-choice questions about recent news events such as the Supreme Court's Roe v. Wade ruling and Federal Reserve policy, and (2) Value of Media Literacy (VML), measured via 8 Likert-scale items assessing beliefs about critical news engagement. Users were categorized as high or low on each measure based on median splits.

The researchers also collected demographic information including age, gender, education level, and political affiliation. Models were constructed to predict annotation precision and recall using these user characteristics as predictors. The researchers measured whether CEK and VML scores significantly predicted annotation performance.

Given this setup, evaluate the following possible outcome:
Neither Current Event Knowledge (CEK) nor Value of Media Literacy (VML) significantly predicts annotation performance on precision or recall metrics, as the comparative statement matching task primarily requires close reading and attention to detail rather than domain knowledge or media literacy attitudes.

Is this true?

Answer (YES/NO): NO